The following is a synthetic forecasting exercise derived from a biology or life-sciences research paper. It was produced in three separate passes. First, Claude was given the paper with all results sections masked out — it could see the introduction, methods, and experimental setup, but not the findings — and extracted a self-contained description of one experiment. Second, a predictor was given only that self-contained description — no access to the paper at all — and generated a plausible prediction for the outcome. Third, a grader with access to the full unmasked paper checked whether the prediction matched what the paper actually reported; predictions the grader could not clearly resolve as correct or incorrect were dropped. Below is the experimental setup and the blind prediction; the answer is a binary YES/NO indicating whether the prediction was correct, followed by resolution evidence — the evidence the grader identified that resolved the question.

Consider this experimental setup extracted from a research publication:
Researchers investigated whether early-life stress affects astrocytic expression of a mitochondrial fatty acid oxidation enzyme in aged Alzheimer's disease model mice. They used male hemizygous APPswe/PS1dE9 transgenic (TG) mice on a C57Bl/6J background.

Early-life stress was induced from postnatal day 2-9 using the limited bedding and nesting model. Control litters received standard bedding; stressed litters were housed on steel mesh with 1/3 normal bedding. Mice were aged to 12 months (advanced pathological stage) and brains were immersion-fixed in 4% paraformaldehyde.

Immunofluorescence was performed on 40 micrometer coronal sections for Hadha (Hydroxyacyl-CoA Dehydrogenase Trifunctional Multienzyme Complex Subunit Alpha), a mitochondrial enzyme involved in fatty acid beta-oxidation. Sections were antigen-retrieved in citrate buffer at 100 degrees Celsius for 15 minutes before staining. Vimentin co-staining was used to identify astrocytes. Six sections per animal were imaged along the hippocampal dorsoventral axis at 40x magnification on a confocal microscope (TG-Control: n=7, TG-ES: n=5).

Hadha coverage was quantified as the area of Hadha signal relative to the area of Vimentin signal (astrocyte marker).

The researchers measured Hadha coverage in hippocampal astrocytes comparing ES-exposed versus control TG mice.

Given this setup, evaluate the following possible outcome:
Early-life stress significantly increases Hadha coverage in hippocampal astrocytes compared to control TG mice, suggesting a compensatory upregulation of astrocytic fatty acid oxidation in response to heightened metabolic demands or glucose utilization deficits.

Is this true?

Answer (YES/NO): NO